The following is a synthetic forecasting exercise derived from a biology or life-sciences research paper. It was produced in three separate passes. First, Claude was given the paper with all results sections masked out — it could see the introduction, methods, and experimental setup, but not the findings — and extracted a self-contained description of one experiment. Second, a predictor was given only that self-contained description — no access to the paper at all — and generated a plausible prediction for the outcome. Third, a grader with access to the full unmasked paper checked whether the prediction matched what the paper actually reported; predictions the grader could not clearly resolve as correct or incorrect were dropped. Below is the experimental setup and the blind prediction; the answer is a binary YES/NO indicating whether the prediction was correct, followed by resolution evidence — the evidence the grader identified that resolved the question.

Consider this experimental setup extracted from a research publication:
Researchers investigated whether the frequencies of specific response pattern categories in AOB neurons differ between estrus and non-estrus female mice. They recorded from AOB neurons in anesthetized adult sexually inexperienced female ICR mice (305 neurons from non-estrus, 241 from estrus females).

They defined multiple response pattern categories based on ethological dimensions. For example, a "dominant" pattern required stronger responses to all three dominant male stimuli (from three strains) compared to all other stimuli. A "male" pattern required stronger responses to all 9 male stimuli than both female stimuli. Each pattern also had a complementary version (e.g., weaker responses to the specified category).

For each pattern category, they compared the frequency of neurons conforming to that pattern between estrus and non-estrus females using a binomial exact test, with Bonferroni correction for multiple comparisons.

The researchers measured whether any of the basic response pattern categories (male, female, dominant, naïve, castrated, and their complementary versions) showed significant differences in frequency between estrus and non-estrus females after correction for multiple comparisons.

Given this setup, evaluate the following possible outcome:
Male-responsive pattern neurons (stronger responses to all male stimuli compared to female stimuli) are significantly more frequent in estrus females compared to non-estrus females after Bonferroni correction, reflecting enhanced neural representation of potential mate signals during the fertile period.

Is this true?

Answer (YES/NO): NO